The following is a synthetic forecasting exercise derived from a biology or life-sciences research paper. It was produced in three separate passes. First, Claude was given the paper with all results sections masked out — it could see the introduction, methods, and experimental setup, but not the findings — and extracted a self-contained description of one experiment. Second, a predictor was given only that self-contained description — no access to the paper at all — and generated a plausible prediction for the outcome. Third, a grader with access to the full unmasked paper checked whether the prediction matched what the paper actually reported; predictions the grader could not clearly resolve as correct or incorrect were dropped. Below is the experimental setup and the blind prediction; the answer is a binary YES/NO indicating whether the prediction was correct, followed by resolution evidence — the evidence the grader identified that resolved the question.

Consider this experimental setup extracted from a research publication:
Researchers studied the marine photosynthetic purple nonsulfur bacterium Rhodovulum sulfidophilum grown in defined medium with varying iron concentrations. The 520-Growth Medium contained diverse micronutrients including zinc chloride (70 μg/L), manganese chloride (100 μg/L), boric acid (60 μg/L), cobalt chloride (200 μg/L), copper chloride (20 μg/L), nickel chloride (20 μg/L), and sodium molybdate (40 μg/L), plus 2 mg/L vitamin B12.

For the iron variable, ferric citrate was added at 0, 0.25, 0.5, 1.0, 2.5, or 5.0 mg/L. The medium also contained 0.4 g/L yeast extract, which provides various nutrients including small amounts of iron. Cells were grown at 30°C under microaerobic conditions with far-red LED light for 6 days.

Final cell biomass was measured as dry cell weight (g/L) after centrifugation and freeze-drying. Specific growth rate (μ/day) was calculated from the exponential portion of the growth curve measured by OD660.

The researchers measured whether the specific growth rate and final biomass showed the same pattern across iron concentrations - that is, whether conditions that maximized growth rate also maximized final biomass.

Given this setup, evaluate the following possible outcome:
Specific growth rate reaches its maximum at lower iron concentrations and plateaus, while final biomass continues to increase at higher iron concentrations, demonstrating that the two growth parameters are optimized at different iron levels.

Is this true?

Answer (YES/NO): NO